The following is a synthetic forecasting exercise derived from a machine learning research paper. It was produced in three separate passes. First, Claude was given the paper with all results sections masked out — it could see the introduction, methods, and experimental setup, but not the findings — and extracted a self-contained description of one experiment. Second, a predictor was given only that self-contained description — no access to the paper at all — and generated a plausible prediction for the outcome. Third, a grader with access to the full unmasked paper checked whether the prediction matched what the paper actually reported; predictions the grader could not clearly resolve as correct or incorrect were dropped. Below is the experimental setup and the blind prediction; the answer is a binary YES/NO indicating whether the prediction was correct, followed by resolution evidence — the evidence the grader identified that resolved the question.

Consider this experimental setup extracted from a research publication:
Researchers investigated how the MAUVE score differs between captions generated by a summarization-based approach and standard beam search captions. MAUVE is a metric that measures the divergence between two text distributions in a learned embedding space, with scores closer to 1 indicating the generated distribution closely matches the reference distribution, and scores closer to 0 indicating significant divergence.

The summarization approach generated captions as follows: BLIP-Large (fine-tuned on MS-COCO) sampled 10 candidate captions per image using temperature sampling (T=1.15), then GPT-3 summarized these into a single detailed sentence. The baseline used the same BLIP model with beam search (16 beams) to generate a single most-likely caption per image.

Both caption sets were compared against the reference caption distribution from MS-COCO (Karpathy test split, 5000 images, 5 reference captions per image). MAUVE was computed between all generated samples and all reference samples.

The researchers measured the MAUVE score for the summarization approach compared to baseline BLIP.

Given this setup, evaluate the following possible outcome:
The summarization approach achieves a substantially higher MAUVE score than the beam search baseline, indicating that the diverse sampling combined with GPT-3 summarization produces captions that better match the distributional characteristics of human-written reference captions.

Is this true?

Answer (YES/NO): NO